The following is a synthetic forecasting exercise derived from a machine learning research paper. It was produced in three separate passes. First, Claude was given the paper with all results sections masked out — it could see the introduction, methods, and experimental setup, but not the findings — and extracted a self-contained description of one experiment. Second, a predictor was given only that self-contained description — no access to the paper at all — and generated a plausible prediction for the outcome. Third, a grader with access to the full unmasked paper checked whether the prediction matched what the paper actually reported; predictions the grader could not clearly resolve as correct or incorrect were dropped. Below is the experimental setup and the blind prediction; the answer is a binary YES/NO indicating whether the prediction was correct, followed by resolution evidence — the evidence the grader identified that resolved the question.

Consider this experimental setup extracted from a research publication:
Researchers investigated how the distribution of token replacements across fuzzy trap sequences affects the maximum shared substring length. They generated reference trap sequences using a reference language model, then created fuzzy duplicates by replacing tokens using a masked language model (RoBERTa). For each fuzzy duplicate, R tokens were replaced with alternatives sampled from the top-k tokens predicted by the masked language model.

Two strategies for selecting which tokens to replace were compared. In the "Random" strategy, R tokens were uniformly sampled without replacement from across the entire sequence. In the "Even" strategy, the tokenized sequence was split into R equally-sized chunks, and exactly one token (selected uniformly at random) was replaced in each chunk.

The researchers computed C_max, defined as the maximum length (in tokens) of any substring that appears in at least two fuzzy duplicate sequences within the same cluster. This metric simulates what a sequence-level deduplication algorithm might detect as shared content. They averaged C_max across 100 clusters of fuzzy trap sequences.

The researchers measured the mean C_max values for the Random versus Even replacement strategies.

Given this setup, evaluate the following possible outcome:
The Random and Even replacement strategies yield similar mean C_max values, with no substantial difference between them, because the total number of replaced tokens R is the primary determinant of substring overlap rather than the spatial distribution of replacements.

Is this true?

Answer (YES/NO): NO